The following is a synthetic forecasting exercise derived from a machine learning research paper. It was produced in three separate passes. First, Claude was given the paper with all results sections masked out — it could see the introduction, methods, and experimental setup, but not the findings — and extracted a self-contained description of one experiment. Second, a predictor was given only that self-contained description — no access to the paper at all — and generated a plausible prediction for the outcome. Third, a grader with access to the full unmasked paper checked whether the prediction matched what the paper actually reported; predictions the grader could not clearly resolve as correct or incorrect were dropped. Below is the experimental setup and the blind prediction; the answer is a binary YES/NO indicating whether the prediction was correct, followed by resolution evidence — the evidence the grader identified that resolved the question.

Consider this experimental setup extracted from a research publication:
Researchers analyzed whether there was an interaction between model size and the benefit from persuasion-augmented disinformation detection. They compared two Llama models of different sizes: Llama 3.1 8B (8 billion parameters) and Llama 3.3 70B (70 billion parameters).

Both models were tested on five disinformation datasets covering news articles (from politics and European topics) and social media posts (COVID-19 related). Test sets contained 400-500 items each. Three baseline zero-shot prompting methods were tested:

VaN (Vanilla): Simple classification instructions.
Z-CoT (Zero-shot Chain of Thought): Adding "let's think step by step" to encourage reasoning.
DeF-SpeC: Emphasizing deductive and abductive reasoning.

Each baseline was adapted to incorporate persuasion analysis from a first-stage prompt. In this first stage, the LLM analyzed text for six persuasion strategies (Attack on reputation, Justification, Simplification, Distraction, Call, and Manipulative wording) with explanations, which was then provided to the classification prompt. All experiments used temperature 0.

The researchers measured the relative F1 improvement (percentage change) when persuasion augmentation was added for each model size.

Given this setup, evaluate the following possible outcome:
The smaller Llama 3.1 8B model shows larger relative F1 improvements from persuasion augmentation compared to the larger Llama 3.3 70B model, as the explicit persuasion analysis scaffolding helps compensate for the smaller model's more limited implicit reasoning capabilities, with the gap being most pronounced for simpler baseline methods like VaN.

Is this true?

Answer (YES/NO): NO